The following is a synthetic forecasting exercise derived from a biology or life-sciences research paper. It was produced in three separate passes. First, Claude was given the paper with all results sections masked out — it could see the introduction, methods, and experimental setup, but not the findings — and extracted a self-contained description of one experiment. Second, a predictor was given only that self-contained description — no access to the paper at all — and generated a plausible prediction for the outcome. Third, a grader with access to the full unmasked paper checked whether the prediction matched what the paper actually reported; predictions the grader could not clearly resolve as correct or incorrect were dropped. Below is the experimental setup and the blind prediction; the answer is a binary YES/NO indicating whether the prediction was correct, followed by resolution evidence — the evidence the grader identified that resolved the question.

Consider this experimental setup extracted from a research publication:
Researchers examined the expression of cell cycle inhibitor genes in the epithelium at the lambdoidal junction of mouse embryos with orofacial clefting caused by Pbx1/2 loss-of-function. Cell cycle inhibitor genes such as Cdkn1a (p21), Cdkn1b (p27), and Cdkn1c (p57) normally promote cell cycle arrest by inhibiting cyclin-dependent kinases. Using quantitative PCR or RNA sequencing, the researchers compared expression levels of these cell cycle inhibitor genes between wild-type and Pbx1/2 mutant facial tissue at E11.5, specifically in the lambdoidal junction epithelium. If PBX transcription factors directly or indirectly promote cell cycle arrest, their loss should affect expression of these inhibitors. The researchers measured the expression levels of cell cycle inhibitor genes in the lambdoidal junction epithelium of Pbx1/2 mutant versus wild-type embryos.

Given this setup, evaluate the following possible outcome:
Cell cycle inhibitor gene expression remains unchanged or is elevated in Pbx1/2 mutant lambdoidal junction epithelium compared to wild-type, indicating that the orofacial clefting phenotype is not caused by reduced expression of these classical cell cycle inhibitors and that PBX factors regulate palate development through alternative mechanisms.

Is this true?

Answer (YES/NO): NO